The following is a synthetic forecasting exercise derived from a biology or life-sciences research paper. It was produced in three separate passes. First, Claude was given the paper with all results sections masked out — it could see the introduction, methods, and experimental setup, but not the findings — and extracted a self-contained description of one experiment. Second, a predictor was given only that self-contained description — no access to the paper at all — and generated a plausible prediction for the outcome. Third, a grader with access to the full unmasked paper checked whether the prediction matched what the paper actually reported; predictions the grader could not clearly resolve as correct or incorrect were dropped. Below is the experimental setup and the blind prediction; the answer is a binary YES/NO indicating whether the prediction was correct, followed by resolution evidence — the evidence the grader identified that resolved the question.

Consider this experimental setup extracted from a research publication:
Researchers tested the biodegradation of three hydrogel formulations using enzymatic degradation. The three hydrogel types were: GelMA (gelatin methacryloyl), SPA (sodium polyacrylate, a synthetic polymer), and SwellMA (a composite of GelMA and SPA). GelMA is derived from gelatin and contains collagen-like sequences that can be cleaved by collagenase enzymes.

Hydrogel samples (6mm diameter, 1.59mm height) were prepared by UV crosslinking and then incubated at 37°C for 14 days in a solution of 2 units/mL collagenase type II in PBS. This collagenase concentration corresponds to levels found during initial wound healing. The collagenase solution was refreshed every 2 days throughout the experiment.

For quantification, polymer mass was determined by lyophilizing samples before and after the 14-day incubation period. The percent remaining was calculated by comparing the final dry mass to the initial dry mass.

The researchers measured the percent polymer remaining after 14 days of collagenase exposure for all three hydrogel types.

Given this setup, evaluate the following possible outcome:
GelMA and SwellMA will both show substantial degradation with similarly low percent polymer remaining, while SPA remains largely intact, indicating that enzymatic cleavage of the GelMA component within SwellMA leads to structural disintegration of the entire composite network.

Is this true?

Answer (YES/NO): NO